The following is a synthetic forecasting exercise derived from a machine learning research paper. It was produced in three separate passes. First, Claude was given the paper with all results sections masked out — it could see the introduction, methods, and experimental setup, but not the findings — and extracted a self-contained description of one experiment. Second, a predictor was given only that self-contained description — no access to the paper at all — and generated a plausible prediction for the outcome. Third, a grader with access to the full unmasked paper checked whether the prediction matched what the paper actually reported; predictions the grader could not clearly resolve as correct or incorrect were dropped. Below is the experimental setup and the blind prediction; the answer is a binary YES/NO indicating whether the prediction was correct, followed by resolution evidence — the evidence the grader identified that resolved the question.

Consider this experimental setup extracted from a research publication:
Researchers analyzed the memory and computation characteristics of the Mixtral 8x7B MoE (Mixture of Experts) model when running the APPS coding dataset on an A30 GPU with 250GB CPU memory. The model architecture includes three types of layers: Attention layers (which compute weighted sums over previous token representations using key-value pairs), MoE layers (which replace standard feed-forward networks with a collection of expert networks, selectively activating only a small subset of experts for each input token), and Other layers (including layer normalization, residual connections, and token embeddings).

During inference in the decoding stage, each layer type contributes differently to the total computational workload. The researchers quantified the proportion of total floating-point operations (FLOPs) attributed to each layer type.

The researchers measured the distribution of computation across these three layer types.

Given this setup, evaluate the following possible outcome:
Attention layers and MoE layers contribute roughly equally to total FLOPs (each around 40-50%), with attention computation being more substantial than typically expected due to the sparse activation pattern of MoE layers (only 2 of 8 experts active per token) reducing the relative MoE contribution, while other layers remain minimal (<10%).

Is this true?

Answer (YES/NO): NO